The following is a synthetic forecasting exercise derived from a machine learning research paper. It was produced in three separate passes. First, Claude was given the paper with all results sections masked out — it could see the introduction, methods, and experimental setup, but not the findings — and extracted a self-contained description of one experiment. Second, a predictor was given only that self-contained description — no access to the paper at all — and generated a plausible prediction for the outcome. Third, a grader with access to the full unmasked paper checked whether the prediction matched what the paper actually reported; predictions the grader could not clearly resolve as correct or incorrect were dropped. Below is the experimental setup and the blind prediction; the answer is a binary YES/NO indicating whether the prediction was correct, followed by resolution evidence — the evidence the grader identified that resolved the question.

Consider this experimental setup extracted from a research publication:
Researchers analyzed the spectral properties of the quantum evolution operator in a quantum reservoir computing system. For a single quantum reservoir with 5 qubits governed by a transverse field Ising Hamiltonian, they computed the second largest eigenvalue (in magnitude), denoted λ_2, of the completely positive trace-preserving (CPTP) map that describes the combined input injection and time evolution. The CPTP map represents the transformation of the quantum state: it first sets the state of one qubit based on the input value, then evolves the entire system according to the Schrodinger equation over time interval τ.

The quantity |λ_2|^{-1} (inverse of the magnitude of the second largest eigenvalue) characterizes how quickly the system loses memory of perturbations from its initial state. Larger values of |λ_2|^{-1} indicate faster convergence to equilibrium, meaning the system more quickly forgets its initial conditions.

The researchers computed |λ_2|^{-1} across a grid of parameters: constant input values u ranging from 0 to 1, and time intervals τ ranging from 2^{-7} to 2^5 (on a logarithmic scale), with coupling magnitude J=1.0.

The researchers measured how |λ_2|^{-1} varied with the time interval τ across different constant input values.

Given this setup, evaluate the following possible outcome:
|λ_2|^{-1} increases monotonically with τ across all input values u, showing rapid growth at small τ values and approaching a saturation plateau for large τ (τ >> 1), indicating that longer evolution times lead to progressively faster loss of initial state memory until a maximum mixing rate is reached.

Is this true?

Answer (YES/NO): NO